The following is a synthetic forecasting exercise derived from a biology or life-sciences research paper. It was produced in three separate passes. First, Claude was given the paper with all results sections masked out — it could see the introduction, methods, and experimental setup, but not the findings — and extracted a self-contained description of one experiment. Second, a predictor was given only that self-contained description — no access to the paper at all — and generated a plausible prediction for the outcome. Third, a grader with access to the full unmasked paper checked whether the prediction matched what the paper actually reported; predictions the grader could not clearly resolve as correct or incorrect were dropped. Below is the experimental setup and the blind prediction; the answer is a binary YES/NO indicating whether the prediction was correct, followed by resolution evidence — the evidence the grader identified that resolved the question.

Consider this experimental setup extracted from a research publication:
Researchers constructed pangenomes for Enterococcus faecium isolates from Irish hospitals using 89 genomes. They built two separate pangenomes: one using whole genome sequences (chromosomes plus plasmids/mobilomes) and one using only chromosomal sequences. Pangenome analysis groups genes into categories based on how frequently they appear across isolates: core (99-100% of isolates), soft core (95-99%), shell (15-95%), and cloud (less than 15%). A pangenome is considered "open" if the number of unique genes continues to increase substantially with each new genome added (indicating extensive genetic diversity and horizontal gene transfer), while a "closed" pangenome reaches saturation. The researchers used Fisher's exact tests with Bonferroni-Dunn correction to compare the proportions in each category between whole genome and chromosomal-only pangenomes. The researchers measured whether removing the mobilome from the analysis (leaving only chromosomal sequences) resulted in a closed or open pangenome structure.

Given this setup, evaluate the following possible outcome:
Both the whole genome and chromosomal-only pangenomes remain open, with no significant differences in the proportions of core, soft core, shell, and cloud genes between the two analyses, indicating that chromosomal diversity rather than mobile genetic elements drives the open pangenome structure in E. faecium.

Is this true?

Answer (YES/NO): NO